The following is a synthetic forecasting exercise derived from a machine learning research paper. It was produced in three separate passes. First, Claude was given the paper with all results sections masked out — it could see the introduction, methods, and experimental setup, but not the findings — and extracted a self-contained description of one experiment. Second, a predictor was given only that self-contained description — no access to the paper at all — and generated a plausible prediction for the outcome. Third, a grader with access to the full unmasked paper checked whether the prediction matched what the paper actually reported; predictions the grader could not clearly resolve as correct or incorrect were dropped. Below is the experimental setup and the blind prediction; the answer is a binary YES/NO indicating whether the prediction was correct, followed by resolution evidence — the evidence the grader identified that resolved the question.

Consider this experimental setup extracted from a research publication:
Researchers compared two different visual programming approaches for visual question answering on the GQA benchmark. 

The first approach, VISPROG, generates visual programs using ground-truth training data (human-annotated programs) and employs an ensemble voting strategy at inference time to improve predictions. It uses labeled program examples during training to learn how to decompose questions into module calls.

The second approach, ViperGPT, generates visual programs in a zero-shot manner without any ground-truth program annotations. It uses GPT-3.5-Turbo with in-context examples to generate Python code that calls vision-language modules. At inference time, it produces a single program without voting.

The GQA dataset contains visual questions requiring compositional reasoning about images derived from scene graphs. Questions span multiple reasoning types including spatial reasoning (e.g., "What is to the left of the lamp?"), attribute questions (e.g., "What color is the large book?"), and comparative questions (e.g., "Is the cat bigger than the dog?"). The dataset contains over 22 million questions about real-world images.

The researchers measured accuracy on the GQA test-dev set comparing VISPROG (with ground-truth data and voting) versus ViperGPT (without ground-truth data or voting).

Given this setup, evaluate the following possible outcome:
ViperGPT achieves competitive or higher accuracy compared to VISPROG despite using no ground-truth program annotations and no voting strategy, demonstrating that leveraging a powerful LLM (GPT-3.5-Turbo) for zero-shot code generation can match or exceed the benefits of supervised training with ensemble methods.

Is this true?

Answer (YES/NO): NO